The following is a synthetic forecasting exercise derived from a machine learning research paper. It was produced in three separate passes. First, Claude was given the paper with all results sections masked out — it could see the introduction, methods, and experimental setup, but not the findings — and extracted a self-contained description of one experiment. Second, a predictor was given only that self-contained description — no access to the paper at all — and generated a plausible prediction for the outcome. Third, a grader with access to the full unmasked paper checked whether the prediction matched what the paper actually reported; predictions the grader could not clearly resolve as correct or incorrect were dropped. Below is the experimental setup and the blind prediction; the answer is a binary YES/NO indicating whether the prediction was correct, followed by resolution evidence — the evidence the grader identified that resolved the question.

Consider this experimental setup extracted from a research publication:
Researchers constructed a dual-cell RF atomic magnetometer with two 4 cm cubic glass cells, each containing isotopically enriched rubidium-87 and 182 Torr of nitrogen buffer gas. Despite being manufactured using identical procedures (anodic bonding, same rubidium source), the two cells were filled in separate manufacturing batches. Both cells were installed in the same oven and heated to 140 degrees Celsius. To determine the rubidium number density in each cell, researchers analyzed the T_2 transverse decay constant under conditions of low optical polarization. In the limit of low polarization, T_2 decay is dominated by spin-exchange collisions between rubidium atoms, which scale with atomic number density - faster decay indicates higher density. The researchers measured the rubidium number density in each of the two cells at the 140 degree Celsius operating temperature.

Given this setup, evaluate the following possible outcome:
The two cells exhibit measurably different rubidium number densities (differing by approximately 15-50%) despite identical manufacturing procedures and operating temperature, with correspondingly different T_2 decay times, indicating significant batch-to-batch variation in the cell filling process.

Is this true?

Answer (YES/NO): YES